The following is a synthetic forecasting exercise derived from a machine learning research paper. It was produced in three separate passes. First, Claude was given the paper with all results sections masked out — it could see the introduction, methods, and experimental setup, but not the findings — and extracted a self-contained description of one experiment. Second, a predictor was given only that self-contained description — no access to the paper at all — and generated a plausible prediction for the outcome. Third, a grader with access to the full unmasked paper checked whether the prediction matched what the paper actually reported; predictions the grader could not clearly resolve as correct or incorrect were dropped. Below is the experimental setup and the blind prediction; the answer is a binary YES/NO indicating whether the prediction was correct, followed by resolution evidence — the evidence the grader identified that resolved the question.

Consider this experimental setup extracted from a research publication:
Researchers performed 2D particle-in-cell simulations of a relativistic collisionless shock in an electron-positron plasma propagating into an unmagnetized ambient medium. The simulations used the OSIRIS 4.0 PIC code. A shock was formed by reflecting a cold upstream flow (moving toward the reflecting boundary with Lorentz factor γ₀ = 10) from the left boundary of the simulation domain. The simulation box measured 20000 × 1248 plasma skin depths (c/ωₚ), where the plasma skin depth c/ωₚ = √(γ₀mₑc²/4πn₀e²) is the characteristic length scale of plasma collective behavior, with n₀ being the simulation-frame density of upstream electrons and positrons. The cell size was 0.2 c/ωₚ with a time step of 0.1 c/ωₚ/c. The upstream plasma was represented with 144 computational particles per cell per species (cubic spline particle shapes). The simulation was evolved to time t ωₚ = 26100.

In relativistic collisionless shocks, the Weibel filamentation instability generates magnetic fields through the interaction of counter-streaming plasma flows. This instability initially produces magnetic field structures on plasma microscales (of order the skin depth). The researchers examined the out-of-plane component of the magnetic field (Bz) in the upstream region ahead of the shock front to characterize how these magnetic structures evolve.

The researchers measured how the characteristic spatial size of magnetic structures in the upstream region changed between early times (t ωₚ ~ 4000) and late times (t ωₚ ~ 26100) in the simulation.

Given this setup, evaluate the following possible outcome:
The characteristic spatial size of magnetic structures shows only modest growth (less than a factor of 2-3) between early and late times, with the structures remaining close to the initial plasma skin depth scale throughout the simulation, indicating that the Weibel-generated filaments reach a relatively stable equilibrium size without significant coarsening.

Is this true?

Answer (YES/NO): NO